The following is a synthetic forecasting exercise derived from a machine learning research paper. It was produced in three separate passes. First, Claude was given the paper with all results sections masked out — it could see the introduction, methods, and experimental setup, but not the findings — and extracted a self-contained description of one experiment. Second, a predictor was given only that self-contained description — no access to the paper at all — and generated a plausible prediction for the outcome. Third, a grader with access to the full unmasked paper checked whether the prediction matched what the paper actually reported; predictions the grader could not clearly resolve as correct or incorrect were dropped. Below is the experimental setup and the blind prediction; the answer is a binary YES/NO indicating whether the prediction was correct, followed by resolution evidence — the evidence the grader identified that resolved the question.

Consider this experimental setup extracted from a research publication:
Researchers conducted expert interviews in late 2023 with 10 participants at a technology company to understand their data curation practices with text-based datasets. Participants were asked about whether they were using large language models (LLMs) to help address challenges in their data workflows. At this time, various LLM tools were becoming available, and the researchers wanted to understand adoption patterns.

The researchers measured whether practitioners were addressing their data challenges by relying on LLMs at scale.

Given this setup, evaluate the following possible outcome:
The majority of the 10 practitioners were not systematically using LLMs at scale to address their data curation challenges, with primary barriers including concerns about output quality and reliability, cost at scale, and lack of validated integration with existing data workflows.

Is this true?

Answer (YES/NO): NO